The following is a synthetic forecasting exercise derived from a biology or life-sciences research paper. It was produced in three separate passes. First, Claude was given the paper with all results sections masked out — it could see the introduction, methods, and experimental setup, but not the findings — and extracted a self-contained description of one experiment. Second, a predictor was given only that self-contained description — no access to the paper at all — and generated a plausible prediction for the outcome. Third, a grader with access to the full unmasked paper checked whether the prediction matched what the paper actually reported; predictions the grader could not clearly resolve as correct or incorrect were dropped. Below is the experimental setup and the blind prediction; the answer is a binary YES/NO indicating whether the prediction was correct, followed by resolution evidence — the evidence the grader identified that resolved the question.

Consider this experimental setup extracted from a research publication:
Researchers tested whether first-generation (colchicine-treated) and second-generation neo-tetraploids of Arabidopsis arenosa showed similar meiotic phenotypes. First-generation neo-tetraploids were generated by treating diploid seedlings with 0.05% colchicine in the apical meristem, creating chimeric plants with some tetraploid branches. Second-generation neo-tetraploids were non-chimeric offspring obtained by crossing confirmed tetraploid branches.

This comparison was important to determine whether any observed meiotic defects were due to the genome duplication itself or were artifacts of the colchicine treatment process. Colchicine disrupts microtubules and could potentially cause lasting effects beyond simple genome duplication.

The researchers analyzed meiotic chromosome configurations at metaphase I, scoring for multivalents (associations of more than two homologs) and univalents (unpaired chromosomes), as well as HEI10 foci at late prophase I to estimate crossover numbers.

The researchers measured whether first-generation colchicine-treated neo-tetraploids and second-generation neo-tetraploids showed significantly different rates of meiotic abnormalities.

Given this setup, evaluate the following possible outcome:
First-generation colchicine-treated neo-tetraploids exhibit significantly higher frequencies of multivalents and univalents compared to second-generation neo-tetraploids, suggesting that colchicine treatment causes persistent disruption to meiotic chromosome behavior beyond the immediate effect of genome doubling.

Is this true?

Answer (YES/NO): NO